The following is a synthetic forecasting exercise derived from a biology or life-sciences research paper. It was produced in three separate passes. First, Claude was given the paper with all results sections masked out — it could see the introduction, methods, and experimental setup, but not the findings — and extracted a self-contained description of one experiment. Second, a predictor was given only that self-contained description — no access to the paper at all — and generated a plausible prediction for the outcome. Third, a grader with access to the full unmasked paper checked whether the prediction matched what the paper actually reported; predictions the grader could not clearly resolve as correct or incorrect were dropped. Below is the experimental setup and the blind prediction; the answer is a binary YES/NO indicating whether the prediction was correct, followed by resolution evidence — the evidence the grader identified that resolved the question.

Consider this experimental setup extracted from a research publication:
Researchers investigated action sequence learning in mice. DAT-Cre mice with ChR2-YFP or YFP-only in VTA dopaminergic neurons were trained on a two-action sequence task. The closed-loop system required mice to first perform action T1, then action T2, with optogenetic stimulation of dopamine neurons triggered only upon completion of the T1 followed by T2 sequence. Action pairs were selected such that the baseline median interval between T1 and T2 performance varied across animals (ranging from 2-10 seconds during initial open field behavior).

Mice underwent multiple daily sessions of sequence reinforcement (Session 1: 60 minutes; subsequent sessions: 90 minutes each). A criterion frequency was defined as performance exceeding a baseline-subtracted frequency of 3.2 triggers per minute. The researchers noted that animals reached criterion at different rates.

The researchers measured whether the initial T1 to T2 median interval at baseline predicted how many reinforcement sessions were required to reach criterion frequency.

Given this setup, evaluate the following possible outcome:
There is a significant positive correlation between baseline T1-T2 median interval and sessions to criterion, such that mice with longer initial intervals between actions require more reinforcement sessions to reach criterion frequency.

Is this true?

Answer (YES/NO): YES